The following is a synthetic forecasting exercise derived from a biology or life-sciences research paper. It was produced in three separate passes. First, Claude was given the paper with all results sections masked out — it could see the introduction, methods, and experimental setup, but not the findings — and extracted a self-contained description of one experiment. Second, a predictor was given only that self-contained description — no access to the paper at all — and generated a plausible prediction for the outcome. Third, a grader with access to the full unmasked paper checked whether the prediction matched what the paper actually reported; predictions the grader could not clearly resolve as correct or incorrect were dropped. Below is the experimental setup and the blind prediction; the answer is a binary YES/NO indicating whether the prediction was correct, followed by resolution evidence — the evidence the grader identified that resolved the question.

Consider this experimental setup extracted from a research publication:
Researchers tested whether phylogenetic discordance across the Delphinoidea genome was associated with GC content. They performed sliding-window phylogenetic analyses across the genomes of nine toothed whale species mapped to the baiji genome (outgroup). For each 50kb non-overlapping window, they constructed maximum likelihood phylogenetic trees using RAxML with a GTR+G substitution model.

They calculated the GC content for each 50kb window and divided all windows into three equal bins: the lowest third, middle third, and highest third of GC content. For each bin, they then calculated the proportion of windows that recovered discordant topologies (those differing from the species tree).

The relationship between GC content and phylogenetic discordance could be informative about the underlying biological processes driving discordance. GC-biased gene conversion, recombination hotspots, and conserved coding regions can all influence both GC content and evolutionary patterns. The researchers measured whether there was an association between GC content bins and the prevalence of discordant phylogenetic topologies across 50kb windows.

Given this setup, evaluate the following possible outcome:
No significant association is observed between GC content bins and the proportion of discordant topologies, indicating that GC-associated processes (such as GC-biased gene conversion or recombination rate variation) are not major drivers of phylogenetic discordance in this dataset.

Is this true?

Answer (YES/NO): YES